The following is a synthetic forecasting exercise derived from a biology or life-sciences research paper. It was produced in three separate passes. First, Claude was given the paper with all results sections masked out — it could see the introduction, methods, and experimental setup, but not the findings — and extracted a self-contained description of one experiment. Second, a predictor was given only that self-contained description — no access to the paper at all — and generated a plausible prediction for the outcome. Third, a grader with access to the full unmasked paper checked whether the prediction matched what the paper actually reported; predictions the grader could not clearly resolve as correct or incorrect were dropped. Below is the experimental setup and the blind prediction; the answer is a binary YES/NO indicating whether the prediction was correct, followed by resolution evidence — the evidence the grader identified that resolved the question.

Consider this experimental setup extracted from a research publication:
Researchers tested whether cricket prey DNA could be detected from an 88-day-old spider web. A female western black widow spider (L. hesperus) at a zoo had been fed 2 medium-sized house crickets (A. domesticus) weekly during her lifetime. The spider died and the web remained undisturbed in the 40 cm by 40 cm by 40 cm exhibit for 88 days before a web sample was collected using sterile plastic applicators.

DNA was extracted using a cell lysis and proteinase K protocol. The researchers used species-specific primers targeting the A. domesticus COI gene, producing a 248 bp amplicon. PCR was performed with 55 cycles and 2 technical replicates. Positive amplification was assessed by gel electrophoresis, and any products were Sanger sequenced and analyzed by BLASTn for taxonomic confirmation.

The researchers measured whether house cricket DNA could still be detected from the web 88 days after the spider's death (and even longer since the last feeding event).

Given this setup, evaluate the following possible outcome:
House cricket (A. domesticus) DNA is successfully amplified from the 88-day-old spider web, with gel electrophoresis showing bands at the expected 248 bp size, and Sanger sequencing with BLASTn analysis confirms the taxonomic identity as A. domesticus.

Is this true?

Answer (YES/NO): YES